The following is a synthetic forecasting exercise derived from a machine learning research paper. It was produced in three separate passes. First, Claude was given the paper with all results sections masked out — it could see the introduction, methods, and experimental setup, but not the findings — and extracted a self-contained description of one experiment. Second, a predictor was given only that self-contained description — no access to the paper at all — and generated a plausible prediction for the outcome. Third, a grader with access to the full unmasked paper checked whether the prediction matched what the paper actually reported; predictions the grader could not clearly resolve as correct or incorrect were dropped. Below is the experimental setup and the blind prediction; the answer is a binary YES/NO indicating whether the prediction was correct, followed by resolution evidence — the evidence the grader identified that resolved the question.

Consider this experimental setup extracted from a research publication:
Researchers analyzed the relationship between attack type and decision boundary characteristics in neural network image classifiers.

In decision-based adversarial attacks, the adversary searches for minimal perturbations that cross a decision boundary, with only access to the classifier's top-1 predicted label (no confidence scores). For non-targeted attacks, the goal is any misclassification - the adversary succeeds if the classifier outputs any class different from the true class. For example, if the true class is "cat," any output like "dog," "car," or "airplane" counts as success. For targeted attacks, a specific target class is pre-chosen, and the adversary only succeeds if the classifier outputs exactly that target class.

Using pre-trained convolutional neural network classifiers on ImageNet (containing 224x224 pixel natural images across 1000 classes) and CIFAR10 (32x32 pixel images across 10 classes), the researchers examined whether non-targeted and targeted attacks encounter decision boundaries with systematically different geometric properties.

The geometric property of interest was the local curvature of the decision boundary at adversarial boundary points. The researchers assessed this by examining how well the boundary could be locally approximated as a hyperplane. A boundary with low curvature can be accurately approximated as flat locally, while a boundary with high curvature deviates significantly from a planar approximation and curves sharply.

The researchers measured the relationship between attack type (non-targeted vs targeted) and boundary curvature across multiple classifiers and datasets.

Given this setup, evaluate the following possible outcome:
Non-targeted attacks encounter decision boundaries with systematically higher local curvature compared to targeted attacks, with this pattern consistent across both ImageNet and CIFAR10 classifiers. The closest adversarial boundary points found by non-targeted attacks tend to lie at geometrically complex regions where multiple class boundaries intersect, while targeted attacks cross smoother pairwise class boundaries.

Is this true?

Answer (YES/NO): NO